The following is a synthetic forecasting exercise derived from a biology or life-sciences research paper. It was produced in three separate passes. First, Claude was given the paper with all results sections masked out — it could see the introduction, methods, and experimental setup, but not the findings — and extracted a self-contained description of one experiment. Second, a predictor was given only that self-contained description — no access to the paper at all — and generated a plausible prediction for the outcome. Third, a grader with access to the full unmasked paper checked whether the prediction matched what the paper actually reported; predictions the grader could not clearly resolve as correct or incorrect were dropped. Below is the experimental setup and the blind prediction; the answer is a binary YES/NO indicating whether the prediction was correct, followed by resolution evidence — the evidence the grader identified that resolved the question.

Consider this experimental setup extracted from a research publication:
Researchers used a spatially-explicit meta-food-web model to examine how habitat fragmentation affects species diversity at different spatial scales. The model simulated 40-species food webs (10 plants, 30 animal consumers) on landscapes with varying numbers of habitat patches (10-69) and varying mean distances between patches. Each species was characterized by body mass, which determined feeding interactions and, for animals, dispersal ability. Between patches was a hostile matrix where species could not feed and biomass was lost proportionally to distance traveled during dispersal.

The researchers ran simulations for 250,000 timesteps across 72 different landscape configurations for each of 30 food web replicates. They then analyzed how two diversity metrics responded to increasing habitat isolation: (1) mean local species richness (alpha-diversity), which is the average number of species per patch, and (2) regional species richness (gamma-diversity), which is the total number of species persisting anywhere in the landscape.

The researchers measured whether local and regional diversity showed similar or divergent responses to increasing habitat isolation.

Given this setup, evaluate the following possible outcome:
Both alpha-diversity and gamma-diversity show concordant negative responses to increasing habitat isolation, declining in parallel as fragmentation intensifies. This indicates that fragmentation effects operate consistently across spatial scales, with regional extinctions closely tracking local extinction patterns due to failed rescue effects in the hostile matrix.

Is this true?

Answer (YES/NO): YES